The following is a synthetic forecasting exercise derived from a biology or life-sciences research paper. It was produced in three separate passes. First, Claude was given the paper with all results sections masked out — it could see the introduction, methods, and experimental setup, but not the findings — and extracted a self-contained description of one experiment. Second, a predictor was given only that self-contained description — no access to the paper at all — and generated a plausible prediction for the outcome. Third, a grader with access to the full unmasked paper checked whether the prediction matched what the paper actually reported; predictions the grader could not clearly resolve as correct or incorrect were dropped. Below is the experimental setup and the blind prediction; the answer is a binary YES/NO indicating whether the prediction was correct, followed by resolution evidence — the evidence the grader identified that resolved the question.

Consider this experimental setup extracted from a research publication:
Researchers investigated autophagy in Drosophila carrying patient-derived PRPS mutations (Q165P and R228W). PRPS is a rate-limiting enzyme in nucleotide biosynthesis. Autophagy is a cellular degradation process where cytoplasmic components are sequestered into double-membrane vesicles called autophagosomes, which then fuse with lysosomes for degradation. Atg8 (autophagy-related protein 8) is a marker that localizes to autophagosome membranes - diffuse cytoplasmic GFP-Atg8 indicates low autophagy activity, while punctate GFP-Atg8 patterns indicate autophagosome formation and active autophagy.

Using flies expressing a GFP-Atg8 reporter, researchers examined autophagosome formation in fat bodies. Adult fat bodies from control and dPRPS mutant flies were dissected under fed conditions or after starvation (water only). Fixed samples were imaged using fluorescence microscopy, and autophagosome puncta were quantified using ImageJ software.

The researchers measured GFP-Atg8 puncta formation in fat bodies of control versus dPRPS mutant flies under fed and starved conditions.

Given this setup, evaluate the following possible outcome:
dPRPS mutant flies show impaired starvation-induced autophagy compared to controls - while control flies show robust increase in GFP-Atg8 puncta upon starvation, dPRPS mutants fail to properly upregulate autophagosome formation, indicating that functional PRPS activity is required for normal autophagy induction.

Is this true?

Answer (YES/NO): YES